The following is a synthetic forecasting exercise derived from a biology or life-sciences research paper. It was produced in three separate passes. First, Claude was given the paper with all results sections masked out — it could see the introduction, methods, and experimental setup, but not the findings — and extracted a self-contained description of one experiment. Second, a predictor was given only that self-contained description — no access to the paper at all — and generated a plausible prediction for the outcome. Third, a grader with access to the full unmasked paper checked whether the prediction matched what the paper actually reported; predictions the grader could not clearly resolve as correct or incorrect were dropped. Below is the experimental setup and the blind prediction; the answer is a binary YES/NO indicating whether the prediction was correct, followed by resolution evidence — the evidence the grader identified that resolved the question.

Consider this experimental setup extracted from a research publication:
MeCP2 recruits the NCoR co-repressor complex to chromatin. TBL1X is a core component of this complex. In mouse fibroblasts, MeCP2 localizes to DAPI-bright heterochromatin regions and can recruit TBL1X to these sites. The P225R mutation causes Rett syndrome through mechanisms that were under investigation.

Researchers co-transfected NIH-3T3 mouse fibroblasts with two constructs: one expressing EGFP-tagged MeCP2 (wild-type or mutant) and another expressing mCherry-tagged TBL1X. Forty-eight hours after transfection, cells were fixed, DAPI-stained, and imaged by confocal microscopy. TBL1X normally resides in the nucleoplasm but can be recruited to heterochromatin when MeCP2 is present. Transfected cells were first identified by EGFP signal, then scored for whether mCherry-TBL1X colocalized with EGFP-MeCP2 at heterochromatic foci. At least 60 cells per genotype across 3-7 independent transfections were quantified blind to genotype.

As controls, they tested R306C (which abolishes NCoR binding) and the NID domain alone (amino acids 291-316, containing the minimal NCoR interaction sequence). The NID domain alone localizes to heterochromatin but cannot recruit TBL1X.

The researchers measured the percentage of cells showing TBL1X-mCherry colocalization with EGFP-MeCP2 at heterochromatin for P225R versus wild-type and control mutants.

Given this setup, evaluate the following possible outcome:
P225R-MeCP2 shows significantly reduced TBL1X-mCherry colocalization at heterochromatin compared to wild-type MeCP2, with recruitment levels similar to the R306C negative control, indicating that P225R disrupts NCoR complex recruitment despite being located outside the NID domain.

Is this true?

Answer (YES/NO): NO